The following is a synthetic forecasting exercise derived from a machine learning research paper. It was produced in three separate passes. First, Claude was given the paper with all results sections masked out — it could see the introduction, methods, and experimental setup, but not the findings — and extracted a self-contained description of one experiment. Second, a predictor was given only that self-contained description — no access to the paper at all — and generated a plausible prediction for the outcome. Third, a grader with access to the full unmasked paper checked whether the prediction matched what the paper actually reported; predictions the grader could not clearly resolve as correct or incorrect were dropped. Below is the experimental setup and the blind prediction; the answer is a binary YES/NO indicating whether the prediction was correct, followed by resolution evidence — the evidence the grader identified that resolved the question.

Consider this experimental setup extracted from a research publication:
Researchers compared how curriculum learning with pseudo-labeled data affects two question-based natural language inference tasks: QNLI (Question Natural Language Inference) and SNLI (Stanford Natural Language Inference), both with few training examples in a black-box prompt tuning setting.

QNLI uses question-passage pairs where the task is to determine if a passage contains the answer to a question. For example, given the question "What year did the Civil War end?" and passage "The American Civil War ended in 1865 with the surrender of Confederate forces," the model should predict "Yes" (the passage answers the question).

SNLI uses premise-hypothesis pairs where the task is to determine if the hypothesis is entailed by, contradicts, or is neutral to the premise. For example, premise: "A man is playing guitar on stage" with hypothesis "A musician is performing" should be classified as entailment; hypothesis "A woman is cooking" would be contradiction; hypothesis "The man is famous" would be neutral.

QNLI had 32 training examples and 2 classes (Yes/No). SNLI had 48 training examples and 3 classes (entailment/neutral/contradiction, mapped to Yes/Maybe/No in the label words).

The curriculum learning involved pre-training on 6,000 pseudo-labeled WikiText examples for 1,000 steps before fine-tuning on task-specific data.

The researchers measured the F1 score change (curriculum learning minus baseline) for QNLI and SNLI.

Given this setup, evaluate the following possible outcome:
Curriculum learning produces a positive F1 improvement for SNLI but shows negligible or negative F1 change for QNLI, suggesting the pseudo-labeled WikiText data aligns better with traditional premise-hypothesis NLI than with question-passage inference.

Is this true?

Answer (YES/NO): YES